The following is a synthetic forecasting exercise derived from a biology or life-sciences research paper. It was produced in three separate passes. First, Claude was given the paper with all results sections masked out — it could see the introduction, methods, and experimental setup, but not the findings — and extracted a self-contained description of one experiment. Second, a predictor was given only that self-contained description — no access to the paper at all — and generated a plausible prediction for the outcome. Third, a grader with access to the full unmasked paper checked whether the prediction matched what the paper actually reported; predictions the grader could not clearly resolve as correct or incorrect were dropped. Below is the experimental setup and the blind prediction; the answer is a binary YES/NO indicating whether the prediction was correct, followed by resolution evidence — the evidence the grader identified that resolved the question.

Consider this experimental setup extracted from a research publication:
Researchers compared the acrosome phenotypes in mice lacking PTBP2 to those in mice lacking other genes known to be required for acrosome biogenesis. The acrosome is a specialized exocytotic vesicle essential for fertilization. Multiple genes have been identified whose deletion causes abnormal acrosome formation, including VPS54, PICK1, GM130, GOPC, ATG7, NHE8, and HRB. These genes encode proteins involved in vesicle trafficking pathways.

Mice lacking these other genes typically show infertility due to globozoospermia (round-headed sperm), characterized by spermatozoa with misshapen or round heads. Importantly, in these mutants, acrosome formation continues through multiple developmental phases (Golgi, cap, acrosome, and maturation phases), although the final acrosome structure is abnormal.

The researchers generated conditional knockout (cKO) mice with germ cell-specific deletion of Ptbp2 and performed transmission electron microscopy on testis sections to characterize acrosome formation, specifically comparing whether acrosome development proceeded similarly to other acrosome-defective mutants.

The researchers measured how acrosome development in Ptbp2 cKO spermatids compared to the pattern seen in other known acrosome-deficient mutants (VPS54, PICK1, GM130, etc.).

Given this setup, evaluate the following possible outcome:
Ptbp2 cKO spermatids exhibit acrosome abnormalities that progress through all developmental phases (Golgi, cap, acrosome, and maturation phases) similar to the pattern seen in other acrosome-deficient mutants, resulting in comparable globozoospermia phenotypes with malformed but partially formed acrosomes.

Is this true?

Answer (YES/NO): NO